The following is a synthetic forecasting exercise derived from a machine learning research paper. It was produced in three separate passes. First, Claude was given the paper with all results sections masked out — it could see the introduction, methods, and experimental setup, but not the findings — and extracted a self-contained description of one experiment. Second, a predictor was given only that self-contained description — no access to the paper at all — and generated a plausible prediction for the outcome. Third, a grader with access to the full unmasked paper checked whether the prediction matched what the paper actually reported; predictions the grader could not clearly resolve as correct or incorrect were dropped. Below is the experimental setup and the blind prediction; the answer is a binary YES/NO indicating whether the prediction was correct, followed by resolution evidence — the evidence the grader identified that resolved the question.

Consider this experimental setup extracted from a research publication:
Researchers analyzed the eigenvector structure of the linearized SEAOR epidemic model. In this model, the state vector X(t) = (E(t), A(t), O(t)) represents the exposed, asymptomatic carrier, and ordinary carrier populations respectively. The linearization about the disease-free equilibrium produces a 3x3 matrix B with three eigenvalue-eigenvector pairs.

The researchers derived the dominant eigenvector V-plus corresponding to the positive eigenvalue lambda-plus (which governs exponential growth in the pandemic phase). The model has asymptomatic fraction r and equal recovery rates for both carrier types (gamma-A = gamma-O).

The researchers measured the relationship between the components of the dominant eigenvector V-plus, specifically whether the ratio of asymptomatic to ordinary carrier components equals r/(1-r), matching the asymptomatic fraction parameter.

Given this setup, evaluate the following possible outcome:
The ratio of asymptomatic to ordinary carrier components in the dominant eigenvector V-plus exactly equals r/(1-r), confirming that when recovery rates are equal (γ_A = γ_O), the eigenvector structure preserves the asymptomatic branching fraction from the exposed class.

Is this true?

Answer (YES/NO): YES